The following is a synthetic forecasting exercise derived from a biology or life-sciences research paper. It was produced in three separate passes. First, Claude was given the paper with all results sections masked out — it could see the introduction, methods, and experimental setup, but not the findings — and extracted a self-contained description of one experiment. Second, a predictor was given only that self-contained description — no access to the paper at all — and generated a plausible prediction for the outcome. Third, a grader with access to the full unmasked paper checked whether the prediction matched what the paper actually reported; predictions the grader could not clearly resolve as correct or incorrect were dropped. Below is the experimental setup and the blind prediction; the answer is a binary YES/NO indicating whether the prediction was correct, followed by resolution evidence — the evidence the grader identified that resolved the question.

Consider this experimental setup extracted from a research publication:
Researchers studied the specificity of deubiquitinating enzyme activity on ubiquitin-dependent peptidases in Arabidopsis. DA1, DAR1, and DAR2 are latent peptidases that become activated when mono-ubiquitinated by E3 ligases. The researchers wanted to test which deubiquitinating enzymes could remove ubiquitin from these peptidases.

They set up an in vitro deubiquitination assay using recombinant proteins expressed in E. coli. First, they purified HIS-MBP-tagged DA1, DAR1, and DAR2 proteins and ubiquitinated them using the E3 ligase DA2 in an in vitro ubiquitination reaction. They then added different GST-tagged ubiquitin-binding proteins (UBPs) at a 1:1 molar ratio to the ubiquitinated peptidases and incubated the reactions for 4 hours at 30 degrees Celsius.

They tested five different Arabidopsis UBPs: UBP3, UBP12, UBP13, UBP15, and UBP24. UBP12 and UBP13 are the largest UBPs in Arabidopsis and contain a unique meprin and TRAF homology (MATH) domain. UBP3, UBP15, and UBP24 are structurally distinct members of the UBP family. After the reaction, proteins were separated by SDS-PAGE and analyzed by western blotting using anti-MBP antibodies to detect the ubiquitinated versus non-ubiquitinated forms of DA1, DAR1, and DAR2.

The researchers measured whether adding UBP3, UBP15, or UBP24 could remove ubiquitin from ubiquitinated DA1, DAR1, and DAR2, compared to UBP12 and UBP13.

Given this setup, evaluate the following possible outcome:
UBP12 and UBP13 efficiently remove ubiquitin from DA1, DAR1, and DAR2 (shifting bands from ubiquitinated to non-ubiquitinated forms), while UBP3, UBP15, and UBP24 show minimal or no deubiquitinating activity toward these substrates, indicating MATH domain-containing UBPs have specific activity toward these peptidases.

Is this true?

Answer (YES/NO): YES